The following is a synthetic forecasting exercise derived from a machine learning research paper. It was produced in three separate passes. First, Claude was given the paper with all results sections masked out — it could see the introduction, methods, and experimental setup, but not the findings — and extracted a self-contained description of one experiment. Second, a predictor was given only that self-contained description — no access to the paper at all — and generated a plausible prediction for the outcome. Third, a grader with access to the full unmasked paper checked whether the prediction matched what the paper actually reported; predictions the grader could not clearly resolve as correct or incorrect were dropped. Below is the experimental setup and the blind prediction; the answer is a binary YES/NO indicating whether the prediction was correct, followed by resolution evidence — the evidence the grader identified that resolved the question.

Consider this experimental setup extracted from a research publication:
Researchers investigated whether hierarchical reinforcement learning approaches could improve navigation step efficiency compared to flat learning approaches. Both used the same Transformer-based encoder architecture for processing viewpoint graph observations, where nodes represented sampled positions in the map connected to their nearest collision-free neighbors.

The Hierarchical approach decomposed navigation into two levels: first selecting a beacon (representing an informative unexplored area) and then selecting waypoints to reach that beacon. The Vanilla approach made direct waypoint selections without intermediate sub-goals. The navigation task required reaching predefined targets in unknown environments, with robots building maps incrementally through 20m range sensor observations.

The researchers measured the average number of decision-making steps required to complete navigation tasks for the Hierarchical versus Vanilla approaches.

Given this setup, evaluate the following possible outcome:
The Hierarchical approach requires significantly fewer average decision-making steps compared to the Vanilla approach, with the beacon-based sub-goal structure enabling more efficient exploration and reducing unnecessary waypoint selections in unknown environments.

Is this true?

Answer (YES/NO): YES